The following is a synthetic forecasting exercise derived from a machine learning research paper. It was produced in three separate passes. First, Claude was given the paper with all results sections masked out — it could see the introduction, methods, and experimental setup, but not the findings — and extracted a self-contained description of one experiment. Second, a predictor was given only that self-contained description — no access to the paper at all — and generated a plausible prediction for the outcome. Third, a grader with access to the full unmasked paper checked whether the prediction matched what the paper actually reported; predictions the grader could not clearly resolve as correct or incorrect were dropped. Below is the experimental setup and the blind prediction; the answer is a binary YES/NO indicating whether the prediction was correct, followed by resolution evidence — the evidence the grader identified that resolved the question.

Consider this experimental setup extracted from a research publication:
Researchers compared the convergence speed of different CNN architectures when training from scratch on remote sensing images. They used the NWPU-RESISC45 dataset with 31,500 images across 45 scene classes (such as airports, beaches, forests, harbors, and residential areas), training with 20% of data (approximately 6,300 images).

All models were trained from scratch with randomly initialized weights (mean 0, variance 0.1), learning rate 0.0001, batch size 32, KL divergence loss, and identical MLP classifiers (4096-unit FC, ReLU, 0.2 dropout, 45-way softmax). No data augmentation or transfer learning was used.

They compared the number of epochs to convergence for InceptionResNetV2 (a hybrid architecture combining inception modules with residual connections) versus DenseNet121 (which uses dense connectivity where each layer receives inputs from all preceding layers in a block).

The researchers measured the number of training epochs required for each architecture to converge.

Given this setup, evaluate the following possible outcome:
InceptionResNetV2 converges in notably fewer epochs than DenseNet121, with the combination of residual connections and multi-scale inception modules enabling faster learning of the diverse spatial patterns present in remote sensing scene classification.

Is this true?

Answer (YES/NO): YES